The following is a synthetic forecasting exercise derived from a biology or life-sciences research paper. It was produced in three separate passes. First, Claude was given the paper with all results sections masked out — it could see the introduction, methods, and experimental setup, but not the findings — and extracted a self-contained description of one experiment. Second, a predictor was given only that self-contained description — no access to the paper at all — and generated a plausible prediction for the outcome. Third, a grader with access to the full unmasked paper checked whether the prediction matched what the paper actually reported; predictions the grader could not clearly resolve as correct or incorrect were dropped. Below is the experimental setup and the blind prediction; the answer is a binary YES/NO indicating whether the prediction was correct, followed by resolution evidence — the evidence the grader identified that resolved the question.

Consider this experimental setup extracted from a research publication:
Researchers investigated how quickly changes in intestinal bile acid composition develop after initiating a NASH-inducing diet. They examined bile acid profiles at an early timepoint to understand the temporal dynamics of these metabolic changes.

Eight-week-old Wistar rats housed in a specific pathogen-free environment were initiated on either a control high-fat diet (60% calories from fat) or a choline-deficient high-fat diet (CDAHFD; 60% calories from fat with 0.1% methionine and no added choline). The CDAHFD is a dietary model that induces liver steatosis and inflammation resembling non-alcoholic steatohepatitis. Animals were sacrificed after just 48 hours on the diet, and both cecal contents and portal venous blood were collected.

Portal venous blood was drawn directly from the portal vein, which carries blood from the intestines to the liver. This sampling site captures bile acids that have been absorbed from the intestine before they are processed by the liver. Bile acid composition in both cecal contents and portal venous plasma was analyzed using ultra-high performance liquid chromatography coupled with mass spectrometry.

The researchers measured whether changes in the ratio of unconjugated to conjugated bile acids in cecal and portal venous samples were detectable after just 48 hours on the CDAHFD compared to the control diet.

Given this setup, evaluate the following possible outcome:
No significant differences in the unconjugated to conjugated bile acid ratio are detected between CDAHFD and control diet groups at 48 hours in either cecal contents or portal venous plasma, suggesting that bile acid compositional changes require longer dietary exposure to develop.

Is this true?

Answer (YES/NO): NO